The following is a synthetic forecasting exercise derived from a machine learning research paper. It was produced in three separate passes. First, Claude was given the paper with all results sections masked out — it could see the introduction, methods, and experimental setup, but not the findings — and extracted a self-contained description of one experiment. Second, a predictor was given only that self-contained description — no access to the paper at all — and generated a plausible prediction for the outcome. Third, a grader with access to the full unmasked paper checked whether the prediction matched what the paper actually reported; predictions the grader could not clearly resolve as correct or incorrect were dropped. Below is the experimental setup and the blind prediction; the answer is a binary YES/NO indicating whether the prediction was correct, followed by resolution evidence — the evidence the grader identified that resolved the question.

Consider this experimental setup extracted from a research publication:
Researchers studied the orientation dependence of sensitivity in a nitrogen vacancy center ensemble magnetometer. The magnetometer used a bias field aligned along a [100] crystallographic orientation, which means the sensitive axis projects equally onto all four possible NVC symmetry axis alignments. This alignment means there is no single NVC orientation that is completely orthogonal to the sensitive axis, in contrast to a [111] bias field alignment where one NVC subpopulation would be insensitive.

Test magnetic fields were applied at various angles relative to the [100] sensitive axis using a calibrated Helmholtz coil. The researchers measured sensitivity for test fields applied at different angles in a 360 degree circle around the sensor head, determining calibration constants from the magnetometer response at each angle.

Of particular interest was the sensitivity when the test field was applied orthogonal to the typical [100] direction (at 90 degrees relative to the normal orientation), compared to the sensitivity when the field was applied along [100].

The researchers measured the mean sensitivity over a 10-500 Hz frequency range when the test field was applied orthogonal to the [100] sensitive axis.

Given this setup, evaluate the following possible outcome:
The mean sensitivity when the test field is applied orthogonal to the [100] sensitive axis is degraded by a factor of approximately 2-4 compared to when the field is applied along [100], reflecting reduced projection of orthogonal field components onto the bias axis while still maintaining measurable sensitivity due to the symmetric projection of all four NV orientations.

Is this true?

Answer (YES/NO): NO